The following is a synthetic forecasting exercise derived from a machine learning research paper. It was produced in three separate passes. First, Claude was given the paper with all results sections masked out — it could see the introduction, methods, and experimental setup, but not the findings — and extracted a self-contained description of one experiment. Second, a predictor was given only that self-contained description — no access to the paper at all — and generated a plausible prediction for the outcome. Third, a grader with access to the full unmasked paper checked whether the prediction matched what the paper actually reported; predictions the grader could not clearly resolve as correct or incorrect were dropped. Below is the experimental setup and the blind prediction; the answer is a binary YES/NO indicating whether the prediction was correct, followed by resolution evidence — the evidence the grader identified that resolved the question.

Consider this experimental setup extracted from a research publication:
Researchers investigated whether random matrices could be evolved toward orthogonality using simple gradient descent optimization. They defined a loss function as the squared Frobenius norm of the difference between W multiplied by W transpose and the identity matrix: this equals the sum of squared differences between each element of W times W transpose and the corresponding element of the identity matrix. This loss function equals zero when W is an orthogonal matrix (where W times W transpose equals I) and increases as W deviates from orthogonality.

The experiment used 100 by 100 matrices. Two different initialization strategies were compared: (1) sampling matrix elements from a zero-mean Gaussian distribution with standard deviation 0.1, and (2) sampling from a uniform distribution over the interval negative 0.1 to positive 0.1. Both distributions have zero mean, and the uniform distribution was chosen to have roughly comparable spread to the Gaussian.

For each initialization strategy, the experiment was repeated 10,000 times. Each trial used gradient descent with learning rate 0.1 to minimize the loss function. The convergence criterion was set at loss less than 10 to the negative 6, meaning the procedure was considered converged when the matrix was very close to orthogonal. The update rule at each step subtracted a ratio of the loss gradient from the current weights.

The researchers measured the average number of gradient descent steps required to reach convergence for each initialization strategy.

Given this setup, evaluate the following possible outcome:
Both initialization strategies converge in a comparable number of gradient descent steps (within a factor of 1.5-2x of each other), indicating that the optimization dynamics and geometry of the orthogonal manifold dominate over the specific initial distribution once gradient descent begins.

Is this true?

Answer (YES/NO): YES